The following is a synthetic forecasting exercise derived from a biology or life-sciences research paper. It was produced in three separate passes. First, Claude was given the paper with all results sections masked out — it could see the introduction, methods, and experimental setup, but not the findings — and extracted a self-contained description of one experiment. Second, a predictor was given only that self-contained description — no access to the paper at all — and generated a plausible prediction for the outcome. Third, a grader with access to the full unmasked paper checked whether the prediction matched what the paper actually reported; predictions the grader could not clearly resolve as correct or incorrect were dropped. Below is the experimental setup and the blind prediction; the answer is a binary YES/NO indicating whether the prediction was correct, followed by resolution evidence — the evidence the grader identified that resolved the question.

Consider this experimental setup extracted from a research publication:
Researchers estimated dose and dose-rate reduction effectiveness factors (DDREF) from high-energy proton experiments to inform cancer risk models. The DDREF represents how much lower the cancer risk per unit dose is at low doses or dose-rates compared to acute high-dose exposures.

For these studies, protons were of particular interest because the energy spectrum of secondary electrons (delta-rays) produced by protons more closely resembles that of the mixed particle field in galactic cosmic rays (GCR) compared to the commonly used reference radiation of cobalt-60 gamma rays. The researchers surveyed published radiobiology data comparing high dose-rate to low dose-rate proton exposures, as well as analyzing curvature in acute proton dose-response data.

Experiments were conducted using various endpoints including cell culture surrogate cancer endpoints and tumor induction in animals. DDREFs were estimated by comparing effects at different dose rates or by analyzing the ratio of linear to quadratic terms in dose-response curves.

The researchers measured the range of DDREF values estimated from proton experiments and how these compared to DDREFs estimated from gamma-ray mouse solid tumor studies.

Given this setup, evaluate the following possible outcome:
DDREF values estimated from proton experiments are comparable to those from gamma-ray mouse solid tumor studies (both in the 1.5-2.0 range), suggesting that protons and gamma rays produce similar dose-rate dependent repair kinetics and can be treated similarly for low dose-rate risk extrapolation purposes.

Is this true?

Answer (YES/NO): NO